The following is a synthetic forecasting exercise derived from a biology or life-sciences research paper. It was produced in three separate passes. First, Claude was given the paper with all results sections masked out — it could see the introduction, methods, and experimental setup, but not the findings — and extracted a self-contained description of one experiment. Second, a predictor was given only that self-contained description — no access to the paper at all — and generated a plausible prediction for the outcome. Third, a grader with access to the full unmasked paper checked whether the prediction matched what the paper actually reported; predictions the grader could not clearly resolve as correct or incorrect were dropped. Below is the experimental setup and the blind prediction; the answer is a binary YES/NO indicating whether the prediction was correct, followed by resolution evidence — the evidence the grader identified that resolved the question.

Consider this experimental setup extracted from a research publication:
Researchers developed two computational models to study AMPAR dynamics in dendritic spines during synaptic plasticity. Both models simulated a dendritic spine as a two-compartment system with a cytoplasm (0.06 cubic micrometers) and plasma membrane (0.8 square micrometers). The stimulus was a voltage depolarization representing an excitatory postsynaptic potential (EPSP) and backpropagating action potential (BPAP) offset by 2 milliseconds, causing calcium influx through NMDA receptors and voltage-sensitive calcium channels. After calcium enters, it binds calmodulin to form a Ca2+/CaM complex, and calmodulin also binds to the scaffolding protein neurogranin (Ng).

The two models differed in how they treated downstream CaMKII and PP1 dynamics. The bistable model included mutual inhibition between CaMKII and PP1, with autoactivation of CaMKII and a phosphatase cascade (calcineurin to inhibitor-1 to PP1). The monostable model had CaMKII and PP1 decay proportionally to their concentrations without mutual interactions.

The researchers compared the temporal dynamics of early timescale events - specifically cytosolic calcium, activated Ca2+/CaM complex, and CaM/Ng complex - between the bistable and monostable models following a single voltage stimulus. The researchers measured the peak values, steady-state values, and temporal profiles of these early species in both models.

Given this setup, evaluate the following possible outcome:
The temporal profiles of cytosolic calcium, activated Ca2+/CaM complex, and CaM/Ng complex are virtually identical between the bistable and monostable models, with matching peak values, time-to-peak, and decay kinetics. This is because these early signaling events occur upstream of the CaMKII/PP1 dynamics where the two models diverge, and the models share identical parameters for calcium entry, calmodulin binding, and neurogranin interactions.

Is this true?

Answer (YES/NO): NO